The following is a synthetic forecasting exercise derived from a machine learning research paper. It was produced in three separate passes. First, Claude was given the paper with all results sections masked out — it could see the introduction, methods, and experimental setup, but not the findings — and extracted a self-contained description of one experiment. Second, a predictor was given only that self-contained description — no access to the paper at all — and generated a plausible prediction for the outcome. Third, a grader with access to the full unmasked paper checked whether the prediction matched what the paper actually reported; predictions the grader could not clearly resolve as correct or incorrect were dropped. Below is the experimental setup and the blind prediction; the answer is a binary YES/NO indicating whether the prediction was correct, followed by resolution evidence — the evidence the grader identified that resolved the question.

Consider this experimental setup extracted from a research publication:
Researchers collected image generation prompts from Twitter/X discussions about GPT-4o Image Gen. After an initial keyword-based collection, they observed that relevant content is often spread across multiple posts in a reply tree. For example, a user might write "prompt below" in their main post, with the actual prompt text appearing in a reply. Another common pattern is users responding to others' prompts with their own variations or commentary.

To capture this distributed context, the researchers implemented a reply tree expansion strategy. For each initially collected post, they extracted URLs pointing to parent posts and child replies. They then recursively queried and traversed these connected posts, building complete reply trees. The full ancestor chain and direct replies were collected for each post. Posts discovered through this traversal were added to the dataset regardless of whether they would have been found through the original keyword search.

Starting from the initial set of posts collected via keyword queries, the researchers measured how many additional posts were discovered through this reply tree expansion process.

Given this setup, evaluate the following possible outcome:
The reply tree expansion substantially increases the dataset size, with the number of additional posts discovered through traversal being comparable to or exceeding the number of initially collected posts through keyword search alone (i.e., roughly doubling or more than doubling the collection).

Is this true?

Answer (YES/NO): NO